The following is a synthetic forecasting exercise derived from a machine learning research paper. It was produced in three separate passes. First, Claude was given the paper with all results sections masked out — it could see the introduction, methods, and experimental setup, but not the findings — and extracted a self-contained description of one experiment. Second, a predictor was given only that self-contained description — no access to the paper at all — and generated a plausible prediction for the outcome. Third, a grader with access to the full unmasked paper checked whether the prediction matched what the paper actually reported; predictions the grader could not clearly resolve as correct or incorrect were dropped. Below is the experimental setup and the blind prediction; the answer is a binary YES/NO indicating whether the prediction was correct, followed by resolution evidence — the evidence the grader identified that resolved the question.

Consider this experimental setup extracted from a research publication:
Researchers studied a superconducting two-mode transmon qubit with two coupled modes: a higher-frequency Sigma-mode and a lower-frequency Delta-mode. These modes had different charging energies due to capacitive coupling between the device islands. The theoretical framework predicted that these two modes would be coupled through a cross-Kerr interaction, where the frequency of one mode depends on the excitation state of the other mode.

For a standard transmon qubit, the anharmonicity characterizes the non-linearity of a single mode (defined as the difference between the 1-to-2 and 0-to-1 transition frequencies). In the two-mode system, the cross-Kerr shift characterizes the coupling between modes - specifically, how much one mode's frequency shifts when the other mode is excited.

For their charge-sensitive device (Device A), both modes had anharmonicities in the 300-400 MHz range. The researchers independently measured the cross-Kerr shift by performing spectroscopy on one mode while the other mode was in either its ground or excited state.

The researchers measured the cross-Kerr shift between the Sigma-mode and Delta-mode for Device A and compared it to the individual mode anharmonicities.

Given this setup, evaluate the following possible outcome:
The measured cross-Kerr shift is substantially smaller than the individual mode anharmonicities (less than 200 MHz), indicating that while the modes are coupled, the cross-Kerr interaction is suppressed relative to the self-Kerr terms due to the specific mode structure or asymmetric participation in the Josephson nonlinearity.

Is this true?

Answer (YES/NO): NO